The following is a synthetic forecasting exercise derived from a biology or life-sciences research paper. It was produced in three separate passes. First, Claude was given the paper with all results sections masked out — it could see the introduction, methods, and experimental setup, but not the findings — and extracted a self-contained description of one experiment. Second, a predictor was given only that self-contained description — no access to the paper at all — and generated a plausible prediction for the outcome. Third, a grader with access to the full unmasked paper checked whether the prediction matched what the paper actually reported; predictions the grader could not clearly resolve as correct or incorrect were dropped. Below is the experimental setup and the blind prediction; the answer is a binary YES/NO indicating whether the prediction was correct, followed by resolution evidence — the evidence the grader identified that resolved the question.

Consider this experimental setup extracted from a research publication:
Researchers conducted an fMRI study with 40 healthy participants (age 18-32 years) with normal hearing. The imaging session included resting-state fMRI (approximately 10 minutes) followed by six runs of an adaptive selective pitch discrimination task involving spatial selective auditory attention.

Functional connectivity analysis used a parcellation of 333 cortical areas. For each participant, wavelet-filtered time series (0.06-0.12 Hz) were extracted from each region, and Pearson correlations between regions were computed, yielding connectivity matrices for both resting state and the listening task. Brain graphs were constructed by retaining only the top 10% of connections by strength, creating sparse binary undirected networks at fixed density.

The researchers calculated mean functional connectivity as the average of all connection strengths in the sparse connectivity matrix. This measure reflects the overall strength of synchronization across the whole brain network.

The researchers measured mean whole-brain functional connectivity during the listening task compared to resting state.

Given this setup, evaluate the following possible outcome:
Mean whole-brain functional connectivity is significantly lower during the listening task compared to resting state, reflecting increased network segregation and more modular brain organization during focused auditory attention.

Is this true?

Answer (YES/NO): NO